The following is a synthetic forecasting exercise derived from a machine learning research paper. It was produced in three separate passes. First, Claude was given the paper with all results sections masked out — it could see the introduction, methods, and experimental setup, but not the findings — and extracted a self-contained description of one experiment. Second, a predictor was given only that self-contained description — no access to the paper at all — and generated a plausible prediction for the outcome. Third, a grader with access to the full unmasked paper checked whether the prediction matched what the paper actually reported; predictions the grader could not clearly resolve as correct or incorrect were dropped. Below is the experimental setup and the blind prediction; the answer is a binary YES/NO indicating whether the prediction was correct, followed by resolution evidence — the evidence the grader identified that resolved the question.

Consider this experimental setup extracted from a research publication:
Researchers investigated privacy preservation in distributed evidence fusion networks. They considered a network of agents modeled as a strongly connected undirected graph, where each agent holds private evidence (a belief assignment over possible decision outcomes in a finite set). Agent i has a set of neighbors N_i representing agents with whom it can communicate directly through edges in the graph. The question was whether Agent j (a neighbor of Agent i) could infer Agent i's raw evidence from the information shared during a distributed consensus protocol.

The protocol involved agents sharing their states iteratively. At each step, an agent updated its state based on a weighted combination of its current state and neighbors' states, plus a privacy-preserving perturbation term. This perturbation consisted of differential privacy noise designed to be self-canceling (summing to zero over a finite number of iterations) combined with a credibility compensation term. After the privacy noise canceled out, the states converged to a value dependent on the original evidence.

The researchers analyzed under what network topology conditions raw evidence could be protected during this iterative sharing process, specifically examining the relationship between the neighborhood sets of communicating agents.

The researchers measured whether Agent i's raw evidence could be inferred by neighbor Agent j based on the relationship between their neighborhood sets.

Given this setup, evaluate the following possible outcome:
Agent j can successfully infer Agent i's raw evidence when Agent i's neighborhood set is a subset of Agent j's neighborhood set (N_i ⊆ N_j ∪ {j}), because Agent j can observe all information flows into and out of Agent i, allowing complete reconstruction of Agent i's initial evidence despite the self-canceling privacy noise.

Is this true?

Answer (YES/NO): YES